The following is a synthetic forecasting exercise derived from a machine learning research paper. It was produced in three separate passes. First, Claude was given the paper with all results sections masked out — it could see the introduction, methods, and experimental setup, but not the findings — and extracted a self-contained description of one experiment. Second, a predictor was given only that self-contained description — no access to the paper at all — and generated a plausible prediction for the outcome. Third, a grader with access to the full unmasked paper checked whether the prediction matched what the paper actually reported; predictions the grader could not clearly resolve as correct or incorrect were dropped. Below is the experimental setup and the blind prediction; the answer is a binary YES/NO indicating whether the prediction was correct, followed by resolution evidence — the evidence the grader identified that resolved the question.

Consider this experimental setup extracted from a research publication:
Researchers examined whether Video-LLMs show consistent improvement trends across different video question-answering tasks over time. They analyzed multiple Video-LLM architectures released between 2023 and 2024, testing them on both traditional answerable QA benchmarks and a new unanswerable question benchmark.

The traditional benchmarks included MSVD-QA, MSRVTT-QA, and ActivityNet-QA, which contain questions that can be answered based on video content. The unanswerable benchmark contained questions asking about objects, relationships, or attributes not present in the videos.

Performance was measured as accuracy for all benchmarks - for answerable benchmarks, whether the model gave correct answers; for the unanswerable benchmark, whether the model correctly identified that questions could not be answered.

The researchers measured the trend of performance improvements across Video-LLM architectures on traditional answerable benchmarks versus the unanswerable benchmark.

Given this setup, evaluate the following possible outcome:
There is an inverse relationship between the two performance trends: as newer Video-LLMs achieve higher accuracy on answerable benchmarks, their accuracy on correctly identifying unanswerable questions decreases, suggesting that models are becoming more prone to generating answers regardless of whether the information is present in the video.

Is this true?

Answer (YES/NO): NO